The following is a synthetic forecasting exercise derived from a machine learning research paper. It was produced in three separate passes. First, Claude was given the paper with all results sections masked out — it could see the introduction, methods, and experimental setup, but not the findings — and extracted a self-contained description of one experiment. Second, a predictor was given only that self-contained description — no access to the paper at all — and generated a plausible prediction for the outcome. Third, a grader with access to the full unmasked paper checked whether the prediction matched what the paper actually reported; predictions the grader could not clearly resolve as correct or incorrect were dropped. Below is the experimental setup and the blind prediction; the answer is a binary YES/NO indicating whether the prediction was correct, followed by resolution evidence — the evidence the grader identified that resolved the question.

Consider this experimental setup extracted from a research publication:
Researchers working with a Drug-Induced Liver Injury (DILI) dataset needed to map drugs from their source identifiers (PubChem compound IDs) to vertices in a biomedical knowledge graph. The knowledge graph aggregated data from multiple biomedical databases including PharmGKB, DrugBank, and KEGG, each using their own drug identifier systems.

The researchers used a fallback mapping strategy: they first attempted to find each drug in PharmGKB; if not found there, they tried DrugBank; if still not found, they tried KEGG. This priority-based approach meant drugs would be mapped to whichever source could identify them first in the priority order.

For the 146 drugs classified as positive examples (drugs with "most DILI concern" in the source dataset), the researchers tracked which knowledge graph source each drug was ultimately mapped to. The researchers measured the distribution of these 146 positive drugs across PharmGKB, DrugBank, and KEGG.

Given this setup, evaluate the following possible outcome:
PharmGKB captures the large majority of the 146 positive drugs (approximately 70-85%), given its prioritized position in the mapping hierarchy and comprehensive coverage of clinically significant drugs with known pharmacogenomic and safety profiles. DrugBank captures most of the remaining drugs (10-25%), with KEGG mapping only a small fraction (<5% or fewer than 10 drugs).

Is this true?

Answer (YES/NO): NO